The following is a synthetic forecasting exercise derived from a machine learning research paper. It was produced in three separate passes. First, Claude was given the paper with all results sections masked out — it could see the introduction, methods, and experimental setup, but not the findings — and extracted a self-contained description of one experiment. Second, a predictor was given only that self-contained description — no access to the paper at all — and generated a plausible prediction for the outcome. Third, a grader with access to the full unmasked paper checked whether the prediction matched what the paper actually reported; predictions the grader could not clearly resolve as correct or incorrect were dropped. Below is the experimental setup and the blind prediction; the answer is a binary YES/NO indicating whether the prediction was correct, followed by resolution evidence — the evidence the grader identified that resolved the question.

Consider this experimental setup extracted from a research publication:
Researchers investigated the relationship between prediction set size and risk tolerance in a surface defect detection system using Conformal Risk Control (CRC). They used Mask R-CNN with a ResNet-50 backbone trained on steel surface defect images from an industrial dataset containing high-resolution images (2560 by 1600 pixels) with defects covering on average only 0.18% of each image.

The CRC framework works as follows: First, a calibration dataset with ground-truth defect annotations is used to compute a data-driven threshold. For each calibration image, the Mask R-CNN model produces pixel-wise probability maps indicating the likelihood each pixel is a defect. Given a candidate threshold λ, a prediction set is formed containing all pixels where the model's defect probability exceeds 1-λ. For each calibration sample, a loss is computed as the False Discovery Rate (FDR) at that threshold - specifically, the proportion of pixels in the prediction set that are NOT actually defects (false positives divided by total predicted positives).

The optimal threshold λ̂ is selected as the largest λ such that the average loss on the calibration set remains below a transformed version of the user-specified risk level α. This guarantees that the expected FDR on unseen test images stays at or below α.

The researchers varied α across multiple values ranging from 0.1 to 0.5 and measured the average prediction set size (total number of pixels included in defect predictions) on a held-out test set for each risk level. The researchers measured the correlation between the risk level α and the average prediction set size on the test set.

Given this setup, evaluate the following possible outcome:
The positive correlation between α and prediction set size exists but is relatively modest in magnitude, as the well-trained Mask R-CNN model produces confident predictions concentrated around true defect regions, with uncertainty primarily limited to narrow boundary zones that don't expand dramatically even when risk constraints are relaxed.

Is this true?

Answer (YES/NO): NO